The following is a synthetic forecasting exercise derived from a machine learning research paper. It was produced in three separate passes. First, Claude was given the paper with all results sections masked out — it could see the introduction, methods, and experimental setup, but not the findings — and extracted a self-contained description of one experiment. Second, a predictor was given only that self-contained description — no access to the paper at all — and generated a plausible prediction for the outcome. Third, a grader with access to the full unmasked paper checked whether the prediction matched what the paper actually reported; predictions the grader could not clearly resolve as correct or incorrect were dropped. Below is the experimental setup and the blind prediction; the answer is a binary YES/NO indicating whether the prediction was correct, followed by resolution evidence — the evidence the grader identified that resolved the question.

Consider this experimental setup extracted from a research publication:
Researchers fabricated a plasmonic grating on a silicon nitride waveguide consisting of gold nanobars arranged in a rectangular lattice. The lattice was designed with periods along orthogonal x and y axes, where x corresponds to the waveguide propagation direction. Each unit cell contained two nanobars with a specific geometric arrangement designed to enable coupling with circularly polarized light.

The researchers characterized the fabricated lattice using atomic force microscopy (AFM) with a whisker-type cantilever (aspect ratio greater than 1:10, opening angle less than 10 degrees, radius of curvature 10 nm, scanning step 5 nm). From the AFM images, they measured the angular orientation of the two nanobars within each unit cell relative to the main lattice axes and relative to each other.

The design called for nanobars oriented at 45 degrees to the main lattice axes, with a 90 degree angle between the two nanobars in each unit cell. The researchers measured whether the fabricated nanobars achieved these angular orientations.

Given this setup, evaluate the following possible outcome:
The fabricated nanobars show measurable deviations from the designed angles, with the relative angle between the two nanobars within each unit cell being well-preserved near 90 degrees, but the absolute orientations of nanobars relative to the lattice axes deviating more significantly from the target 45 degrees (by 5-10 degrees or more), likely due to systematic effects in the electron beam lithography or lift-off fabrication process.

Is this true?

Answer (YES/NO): NO